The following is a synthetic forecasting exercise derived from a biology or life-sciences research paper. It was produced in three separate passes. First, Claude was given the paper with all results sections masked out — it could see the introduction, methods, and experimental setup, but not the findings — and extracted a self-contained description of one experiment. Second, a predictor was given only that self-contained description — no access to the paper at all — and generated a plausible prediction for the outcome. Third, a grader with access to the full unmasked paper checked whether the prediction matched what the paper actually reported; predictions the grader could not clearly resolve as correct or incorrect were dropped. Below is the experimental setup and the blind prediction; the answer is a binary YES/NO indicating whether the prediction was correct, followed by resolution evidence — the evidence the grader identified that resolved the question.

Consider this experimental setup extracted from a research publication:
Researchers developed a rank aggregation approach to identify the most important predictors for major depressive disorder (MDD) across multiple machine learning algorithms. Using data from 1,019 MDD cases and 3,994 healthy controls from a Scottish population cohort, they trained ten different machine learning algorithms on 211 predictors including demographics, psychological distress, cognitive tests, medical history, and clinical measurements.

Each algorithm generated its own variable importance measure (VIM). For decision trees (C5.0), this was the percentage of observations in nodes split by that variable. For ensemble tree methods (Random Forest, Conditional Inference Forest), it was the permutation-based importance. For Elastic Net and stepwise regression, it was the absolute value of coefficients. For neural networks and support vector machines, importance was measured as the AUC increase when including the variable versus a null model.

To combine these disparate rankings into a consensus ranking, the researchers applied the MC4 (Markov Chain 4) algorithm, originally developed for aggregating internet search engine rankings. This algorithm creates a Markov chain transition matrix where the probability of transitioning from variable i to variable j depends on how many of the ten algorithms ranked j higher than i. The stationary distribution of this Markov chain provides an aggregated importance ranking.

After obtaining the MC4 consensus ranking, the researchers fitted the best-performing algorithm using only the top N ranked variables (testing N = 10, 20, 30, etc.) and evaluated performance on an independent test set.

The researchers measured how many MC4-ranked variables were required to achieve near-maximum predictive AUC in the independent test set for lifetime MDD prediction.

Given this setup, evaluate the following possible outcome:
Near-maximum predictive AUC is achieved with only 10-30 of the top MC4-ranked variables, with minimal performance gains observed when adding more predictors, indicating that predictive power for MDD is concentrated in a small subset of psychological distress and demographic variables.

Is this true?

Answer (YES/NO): YES